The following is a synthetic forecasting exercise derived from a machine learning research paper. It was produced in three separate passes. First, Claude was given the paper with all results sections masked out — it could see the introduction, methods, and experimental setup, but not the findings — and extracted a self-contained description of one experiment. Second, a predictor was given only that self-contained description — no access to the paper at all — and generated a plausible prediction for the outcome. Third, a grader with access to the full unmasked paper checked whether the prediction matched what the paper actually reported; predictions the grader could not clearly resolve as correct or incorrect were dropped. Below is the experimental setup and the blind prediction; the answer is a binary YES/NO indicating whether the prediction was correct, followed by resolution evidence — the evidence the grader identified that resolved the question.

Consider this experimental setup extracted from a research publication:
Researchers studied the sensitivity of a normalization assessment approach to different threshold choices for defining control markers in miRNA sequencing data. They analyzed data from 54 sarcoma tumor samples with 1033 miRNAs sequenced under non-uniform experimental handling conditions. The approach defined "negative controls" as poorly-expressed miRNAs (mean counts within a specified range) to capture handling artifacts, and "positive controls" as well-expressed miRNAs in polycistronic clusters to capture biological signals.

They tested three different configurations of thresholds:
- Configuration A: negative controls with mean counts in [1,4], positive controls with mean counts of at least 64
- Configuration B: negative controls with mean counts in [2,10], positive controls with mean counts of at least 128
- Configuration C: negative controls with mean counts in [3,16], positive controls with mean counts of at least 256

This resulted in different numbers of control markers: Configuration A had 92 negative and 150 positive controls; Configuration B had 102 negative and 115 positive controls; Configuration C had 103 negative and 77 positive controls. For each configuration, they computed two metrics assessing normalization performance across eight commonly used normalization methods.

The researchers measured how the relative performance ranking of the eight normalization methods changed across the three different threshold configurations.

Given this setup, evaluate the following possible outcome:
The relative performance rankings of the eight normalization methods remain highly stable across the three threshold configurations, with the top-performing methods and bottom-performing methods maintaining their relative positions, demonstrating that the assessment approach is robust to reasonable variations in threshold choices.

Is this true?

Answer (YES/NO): YES